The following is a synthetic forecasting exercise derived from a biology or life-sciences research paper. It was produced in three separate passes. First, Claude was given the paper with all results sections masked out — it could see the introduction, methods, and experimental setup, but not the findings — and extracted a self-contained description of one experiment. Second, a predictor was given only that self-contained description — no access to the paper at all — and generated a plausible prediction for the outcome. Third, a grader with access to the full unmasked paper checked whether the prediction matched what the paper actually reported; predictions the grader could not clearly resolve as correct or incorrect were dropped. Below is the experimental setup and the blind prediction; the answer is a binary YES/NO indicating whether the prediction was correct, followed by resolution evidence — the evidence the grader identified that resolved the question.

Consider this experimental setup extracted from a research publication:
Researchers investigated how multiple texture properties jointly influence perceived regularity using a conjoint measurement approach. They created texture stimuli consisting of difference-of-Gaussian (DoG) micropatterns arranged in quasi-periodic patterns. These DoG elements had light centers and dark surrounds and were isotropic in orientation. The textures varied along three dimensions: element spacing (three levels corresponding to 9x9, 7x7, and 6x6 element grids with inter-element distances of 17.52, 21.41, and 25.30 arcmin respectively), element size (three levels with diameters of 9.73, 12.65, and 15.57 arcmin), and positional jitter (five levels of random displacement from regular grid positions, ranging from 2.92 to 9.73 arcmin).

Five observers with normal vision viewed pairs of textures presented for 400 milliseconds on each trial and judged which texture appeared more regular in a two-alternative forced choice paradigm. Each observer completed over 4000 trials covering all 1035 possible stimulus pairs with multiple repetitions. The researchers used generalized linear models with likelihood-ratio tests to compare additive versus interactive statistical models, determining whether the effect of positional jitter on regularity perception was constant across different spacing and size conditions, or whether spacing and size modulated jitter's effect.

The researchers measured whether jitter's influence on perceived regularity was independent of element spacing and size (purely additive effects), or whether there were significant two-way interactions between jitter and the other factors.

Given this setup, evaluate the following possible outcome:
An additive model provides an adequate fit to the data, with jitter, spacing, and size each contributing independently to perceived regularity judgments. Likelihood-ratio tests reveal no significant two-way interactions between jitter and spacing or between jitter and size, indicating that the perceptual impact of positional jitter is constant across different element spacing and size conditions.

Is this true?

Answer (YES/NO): NO